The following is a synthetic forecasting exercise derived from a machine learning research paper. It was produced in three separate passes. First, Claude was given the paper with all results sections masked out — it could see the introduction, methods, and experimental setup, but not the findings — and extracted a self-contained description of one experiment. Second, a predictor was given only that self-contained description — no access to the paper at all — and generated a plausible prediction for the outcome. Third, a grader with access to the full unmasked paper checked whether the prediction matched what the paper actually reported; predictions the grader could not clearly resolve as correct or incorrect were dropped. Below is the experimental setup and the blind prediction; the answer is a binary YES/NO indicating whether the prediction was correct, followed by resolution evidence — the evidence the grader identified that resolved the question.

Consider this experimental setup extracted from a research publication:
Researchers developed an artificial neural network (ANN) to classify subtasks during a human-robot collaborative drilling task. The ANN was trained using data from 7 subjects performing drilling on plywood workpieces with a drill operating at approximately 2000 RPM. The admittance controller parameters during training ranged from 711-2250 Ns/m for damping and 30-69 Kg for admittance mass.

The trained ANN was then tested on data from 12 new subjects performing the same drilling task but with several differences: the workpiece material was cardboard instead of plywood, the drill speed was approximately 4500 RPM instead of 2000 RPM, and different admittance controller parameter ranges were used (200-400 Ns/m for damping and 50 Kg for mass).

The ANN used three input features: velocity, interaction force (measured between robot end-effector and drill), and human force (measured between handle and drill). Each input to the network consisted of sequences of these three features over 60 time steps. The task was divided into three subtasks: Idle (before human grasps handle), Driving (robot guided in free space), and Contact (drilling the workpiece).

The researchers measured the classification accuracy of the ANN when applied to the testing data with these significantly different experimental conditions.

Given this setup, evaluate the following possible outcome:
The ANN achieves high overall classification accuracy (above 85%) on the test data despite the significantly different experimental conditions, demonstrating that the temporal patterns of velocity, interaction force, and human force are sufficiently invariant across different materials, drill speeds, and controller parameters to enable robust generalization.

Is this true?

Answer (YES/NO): YES